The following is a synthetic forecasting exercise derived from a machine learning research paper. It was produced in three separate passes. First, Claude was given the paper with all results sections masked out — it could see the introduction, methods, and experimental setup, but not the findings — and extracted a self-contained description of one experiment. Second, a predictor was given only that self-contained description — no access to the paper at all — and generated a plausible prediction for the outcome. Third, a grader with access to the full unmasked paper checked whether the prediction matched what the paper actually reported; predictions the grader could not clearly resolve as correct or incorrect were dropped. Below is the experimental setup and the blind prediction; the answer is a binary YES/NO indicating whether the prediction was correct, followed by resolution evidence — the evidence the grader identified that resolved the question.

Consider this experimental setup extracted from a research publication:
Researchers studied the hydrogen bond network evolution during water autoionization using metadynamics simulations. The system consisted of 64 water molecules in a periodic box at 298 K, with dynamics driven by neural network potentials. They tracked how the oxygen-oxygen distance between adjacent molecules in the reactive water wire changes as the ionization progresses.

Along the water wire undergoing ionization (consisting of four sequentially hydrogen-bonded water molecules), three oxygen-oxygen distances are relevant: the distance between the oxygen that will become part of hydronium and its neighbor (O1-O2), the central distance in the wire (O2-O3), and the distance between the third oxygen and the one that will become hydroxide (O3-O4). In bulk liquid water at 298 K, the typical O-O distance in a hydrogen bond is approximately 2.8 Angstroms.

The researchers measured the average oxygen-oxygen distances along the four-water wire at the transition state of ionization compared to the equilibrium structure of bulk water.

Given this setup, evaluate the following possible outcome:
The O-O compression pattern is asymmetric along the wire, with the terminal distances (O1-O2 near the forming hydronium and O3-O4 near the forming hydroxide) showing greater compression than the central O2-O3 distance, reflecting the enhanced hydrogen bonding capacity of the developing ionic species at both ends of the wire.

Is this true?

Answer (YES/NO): NO